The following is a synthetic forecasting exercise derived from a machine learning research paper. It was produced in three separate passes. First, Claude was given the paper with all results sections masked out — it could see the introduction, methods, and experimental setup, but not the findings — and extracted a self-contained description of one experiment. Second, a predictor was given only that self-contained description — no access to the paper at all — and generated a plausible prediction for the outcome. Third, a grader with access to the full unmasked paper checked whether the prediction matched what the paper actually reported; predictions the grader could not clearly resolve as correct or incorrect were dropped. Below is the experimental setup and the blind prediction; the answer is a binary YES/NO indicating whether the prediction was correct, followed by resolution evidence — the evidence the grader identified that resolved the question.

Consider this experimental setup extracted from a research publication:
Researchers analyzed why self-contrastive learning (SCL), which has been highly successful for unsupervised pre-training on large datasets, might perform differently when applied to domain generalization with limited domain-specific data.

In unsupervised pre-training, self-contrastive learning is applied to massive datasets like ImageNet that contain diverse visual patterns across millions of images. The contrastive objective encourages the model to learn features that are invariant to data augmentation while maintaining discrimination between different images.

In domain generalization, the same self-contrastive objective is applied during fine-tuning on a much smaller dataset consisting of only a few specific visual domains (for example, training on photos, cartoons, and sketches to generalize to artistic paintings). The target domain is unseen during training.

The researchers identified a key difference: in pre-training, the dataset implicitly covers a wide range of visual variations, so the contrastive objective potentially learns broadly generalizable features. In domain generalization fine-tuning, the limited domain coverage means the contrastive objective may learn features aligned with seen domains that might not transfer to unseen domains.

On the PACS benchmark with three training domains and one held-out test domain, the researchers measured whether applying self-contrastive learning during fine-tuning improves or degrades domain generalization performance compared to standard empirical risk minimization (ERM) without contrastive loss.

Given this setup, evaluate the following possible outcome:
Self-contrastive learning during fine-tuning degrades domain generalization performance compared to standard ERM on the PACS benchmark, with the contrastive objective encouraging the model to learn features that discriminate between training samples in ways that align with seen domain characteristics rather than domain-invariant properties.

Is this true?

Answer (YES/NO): YES